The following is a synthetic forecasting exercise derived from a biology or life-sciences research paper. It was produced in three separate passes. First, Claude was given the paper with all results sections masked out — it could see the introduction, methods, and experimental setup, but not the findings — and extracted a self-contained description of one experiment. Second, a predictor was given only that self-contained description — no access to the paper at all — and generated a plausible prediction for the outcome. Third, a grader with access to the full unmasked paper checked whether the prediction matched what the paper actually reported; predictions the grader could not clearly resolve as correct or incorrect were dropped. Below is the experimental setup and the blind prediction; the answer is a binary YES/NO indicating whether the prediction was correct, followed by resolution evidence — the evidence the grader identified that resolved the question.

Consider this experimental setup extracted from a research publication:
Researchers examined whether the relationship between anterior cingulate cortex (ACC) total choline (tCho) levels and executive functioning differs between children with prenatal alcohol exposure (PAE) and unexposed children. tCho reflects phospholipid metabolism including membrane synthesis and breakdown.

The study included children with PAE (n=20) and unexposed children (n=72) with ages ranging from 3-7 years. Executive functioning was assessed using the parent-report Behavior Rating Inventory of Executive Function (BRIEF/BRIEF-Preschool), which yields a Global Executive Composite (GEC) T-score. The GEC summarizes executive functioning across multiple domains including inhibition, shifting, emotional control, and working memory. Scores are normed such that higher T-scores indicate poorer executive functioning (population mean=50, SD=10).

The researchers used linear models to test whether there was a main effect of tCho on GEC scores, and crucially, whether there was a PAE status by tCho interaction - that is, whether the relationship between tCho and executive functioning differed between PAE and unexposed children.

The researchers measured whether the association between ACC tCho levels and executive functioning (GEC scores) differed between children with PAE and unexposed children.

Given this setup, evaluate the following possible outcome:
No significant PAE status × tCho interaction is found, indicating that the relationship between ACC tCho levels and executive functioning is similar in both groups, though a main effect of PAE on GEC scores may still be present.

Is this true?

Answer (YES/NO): YES